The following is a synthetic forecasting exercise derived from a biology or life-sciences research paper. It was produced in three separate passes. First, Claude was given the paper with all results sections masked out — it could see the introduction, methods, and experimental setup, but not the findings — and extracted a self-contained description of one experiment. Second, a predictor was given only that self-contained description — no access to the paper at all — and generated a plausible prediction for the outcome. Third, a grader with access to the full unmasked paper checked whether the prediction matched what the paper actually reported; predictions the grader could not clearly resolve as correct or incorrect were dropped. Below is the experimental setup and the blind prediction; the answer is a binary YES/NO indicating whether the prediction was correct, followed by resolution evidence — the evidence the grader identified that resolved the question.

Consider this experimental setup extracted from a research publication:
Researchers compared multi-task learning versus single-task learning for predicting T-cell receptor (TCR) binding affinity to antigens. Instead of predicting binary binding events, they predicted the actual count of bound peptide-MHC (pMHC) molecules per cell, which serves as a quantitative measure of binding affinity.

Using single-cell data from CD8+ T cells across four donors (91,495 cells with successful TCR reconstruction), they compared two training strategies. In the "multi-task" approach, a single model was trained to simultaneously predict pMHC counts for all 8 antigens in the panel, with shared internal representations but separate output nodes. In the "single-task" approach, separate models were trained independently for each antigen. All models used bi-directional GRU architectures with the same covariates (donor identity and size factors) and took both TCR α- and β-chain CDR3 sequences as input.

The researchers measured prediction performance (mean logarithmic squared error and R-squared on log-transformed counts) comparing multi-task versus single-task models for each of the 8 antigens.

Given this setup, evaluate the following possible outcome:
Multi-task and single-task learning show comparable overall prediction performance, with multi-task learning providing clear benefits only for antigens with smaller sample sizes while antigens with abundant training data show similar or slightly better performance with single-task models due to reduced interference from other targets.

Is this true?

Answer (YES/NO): NO